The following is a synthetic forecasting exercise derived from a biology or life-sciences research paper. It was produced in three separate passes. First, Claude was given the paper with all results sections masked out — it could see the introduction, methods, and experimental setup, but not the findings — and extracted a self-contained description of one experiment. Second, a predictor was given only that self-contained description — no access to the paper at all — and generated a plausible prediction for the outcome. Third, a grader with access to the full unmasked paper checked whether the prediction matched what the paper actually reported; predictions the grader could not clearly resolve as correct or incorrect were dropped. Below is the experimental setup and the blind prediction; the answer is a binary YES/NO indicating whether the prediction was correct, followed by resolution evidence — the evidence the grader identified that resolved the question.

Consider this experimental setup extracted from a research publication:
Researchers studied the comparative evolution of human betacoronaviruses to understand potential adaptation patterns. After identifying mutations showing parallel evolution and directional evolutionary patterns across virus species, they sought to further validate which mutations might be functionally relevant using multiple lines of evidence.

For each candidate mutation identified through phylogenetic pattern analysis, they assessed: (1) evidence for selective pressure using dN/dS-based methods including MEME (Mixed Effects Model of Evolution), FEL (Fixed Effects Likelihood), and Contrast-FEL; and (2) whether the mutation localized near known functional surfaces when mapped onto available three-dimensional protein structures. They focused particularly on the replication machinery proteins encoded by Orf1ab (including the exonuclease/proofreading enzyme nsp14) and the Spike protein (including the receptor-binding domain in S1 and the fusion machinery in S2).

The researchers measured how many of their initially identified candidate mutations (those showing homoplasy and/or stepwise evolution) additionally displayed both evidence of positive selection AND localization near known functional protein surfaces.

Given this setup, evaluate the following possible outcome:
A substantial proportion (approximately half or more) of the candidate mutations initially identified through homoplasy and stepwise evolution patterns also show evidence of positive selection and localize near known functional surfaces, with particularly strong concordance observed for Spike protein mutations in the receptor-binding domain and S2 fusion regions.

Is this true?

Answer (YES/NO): NO